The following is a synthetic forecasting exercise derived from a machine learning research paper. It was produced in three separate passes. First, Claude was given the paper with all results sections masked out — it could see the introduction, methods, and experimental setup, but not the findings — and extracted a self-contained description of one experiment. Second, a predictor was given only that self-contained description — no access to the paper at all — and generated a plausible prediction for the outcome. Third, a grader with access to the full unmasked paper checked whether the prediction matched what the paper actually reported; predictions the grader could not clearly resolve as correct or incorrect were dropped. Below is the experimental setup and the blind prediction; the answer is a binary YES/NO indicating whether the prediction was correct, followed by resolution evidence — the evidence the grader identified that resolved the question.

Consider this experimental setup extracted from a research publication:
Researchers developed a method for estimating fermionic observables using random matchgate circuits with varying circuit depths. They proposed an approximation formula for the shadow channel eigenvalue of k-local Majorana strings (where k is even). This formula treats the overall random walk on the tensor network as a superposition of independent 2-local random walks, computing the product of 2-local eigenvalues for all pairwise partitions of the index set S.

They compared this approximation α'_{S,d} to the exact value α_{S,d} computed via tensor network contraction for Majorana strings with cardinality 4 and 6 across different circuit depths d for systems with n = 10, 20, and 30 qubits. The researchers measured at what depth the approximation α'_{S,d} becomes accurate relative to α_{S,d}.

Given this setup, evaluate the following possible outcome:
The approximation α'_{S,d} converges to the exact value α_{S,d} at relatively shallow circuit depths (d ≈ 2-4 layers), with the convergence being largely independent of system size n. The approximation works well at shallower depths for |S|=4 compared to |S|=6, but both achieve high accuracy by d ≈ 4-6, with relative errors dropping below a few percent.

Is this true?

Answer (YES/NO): NO